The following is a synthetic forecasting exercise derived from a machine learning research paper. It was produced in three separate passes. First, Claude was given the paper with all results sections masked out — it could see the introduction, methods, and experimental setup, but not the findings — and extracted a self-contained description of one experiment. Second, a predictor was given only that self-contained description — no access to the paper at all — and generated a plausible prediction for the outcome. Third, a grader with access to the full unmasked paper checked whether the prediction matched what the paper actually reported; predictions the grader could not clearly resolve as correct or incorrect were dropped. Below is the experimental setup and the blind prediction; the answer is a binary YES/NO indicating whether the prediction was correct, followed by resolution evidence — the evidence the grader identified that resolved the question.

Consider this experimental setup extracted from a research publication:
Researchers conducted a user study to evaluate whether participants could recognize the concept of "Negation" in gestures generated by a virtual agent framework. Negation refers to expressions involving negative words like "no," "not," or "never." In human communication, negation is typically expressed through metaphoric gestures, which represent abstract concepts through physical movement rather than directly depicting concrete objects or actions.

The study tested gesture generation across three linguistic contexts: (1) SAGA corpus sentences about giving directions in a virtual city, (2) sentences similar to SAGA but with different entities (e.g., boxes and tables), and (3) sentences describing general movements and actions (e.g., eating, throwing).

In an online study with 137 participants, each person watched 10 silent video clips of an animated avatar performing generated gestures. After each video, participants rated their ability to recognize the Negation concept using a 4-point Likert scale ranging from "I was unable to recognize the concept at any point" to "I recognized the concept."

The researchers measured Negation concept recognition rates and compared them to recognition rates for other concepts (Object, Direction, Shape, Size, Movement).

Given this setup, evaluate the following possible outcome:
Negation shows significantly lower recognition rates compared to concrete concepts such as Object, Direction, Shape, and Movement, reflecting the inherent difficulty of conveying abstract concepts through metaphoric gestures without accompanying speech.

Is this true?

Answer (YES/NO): NO